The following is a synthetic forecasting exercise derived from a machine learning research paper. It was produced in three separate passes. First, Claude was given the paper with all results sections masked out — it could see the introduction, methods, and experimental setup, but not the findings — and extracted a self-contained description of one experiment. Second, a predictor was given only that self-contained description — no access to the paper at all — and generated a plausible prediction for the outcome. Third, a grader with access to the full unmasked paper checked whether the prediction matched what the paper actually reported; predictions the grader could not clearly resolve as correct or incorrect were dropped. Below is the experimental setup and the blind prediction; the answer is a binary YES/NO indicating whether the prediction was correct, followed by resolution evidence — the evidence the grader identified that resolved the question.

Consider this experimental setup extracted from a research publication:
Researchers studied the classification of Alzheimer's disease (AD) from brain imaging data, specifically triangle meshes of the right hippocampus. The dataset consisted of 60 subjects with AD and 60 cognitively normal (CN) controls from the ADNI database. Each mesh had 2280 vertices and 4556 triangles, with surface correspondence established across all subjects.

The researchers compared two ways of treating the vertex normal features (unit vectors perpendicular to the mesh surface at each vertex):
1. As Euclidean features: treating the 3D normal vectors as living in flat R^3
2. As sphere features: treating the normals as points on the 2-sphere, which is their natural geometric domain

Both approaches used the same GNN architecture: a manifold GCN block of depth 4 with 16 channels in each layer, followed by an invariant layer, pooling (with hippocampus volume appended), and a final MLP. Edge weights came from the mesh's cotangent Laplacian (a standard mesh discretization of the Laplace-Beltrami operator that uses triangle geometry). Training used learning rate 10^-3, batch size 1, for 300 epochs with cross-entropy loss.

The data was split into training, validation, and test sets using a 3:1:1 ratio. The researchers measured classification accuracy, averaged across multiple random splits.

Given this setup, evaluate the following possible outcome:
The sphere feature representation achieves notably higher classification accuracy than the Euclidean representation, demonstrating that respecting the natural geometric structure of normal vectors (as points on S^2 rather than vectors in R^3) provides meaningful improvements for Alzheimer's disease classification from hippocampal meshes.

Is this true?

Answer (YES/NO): NO